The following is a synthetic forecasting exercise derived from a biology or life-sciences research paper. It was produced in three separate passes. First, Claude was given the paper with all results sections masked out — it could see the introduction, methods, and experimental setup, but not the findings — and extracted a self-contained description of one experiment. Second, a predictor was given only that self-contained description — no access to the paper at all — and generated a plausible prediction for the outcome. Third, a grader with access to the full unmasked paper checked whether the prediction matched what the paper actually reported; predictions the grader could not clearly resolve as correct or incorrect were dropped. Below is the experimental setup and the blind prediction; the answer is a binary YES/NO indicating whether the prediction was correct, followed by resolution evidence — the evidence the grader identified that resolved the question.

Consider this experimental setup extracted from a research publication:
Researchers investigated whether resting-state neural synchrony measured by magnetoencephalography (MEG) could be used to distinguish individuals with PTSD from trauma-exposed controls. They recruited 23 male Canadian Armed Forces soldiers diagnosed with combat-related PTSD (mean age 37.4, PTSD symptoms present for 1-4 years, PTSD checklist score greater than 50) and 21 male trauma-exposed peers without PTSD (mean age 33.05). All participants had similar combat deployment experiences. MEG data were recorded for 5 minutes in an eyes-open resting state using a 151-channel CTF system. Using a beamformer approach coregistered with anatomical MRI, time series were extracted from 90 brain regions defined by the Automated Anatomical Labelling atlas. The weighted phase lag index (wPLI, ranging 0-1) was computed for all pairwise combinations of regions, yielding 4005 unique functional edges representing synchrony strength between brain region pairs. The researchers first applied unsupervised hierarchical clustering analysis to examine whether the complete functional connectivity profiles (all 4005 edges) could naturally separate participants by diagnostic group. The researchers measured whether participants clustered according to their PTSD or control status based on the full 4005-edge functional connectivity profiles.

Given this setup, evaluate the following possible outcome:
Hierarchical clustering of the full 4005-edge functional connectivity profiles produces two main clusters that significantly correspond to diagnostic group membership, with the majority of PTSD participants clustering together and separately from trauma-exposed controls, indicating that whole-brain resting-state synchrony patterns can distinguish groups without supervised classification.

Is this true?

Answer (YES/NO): NO